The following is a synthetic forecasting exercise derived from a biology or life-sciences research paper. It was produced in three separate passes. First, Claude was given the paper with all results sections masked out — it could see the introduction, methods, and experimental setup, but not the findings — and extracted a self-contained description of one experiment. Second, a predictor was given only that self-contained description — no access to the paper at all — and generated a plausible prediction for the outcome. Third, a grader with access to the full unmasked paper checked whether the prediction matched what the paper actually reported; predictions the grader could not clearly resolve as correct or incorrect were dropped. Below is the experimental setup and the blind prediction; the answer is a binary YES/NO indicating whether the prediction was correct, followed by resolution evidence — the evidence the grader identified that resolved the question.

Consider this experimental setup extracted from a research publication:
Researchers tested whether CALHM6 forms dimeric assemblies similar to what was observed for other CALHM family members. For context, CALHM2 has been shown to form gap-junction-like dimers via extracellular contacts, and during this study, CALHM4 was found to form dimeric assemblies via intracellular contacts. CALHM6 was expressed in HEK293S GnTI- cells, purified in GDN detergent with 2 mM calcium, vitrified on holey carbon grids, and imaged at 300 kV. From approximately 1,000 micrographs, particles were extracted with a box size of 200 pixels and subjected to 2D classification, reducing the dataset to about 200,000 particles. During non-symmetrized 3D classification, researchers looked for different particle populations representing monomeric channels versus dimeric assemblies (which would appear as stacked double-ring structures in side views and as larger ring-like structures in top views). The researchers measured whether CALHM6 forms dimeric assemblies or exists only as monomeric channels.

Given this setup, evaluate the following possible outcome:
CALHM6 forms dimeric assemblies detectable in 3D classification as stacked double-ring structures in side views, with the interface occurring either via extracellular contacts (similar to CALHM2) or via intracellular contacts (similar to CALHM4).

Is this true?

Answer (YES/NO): NO